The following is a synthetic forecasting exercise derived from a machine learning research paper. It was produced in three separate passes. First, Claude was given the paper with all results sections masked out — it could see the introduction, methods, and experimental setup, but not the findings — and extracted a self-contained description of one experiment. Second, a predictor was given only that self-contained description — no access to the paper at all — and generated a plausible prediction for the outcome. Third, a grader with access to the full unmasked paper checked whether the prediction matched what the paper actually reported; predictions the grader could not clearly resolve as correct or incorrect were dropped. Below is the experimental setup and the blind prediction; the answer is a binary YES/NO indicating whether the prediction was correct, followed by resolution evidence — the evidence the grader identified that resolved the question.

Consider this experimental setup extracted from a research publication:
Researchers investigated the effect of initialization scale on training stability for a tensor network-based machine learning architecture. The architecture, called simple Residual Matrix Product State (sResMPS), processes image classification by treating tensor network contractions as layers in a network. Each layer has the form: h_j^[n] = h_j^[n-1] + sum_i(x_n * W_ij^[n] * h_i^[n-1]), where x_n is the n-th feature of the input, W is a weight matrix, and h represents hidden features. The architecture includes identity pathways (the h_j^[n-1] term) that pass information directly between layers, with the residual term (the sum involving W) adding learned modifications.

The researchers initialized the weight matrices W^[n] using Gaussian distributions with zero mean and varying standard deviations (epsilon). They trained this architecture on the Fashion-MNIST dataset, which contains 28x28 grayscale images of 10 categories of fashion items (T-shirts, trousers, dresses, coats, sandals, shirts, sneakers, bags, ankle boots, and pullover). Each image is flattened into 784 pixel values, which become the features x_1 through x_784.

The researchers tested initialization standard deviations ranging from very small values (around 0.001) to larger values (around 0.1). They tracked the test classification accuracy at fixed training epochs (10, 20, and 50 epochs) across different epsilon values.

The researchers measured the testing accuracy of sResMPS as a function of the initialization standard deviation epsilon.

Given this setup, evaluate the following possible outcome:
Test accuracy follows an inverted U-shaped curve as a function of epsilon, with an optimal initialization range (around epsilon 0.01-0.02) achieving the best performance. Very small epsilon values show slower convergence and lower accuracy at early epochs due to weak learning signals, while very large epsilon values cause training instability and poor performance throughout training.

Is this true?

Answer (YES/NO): NO